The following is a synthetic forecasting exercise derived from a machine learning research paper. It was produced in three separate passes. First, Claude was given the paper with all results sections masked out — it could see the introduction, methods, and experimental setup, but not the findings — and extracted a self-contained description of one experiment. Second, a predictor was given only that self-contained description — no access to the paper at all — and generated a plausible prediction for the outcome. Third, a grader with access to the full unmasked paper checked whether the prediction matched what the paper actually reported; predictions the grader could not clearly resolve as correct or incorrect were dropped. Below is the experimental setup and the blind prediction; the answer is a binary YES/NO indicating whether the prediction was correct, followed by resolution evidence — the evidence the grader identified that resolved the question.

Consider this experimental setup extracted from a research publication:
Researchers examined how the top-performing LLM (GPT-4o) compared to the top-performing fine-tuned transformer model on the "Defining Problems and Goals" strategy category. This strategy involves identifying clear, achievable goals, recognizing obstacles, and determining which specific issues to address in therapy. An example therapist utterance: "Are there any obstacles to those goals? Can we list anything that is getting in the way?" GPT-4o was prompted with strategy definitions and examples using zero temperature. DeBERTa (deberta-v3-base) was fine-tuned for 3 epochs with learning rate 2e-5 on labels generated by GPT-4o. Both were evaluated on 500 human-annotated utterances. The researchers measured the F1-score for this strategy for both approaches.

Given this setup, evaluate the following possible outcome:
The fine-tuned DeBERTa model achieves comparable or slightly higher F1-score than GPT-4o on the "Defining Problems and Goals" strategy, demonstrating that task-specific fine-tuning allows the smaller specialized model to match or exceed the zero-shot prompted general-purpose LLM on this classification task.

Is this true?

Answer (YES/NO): YES